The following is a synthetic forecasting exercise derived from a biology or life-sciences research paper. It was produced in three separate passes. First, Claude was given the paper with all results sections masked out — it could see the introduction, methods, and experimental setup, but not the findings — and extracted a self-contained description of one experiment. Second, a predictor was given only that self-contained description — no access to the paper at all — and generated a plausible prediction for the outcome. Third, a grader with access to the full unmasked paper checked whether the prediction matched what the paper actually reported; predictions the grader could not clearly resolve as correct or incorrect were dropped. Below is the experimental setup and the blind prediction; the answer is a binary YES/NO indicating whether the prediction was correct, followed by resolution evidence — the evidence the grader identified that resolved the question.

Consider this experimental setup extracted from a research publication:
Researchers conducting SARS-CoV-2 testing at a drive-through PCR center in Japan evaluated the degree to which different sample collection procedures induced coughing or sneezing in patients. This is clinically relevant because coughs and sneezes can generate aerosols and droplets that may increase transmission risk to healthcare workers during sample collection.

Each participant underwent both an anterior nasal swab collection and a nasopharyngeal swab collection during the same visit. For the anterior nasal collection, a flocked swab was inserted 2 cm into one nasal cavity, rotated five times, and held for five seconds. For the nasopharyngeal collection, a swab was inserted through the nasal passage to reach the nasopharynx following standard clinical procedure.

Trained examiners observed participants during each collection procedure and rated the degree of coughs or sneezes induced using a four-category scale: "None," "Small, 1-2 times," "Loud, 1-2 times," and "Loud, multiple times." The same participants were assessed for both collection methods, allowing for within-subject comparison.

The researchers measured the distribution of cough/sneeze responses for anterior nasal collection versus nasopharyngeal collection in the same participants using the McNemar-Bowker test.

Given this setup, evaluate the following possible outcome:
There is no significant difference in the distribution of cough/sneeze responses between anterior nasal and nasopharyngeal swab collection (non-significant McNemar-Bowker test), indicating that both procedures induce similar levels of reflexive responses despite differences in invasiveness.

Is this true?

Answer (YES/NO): NO